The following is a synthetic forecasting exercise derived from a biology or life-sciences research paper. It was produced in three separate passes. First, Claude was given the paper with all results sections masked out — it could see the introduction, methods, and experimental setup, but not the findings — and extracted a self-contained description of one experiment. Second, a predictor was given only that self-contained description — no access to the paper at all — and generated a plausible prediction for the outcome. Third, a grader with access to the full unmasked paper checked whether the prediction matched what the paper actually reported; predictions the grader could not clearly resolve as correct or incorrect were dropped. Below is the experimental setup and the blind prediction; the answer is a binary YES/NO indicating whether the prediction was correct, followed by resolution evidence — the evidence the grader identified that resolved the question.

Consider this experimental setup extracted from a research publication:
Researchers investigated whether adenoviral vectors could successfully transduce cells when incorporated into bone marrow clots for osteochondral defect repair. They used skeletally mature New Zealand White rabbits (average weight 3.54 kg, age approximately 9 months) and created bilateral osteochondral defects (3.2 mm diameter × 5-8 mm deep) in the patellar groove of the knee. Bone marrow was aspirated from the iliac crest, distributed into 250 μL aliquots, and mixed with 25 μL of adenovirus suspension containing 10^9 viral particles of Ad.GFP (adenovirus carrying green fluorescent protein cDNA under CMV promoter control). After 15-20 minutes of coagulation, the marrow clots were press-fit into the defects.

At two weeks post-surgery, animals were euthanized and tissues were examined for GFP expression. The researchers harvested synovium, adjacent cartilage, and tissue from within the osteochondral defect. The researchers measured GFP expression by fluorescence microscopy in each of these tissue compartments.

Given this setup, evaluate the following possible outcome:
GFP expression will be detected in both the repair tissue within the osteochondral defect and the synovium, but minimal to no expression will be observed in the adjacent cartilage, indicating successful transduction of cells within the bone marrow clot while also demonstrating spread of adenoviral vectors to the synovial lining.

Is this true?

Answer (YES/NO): NO